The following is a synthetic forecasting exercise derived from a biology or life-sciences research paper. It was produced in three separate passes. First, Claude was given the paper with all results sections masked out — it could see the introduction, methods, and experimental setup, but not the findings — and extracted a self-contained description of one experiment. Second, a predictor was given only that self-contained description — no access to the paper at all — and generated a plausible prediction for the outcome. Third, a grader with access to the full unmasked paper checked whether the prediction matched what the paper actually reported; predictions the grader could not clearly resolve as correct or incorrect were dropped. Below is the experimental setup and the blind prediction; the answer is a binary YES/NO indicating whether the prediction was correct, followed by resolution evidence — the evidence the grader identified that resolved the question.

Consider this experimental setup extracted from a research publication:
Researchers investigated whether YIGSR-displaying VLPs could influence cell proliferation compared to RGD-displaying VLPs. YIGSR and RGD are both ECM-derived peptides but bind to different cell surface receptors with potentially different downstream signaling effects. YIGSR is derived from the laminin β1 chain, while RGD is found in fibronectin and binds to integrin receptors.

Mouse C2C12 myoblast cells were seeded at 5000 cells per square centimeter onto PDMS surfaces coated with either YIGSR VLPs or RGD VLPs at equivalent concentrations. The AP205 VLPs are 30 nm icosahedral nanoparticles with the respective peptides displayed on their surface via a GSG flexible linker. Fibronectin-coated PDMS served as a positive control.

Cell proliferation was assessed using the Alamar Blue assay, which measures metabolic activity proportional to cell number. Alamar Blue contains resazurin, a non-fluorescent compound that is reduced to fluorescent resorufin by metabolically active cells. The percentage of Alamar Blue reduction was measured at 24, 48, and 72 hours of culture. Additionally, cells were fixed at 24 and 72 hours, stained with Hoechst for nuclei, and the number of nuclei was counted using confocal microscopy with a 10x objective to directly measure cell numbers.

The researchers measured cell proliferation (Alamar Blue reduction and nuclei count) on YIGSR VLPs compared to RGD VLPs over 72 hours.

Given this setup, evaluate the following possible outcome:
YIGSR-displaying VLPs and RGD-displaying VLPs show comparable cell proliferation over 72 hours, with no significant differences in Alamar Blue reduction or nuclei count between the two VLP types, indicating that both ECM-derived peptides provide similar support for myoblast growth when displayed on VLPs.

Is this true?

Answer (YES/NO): NO